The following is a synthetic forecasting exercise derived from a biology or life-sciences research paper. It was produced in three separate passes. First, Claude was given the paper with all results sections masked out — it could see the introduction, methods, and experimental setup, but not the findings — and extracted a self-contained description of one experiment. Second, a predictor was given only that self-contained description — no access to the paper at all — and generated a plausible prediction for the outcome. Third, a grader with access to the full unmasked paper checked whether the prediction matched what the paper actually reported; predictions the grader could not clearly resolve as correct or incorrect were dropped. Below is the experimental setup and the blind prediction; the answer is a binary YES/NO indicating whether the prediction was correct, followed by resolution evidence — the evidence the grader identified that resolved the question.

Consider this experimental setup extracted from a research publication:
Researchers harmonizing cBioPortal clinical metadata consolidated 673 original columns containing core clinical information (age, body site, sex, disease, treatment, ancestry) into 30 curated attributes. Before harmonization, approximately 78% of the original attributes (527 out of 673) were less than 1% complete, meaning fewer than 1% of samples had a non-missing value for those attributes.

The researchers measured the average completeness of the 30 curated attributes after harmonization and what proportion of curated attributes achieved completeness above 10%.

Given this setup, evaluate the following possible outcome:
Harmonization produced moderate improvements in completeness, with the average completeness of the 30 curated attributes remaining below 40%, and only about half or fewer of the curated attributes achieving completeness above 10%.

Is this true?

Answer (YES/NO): YES